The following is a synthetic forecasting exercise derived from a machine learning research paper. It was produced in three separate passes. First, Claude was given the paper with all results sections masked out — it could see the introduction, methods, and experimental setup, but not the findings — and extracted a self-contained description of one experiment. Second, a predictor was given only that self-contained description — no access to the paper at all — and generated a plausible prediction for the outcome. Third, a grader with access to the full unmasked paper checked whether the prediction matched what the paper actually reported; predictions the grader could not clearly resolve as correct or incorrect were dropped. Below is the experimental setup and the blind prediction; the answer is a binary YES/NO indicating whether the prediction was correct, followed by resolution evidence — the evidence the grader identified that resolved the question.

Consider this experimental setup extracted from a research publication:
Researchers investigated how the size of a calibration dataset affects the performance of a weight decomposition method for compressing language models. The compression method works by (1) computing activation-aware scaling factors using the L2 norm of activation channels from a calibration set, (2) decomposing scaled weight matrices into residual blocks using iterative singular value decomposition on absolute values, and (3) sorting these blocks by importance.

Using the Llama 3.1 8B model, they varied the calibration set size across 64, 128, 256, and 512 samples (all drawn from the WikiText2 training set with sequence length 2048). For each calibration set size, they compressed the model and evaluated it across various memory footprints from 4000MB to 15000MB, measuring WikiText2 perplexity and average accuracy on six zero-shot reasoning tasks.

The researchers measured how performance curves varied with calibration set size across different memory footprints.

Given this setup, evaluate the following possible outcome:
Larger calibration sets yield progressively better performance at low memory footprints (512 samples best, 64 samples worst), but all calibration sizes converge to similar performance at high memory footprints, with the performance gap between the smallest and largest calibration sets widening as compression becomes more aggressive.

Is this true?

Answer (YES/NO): NO